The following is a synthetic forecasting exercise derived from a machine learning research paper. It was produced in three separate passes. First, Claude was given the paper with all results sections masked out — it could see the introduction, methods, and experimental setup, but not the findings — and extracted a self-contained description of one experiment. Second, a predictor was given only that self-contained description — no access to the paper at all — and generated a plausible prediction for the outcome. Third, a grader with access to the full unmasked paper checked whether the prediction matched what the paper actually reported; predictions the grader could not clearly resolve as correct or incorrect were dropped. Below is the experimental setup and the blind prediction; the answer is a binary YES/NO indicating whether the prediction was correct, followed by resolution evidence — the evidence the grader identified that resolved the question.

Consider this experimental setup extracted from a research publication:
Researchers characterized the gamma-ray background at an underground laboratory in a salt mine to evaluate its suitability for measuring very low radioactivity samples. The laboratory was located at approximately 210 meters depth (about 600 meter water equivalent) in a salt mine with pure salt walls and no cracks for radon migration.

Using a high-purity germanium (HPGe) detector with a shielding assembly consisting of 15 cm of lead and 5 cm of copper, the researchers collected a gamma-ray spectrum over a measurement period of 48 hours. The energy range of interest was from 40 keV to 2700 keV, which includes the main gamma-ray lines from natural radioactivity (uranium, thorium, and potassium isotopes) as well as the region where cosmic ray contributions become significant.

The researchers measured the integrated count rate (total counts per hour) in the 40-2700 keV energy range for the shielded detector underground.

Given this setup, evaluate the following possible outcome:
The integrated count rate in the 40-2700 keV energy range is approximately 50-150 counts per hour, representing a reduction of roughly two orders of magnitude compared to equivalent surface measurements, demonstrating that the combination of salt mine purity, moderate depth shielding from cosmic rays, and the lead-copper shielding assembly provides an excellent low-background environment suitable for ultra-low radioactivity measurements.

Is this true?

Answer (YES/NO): NO